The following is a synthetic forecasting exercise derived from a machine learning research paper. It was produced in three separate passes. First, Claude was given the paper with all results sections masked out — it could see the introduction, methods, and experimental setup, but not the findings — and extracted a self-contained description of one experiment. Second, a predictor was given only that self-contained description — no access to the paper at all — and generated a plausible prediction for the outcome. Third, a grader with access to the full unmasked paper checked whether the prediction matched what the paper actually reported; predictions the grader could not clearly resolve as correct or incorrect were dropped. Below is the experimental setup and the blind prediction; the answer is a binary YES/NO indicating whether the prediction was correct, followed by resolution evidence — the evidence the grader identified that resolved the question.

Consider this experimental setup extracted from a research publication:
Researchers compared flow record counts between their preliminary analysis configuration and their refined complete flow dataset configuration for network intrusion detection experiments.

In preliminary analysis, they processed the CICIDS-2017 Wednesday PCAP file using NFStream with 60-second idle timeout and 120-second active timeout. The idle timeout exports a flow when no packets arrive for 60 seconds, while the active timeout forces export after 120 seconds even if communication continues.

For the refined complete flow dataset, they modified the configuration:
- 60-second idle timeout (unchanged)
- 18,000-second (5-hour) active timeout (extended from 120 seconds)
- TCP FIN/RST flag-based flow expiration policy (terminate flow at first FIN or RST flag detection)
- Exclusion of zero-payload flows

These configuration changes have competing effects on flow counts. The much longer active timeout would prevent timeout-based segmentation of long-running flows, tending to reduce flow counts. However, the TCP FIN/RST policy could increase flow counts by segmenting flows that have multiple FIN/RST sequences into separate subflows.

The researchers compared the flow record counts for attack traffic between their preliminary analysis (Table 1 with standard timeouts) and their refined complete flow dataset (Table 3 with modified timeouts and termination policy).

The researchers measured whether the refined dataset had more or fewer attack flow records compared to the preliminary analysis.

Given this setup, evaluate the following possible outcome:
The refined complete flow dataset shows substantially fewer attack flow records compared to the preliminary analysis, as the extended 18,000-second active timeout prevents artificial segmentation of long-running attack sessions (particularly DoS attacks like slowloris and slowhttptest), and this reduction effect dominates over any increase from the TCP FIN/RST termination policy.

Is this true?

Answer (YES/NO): NO